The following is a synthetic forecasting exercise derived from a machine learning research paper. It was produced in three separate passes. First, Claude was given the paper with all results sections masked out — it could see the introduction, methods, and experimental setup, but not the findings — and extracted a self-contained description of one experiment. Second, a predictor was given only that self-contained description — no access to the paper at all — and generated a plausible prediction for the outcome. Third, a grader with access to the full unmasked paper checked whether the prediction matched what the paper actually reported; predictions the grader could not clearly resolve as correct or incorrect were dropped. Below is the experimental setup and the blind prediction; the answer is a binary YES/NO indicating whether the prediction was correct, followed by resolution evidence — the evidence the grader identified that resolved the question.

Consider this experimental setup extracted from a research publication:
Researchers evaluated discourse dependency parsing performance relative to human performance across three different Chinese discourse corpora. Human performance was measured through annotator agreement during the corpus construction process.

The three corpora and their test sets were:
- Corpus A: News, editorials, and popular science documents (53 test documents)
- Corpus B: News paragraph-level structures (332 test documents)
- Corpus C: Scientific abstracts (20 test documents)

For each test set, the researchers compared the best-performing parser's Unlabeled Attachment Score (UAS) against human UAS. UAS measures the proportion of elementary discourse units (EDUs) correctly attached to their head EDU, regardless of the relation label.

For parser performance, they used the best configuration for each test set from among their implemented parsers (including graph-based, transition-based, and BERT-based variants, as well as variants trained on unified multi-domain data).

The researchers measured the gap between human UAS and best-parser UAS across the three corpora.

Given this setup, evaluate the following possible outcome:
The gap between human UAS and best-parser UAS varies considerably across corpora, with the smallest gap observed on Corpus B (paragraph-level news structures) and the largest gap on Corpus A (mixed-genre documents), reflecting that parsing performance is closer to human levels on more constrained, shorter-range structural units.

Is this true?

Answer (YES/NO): NO